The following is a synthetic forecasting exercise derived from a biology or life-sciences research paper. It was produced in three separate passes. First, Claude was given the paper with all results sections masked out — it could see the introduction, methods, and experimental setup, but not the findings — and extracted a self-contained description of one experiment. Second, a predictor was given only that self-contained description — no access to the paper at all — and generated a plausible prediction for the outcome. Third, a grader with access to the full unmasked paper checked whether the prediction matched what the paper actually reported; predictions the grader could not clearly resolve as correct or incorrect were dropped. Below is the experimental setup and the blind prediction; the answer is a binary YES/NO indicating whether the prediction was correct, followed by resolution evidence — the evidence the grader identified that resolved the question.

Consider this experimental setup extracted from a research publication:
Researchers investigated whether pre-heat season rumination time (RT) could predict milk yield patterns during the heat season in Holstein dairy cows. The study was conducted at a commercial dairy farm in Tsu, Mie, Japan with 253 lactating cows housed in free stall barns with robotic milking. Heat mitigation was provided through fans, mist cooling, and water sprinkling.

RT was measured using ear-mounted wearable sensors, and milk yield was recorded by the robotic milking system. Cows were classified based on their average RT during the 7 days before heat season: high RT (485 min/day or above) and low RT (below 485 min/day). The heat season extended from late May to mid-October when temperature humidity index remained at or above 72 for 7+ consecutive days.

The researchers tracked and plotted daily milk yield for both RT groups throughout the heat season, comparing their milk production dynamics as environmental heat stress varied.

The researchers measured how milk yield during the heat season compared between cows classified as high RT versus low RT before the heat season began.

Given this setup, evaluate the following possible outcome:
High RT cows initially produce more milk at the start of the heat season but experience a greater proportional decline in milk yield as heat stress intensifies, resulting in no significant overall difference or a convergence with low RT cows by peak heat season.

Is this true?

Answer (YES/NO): NO